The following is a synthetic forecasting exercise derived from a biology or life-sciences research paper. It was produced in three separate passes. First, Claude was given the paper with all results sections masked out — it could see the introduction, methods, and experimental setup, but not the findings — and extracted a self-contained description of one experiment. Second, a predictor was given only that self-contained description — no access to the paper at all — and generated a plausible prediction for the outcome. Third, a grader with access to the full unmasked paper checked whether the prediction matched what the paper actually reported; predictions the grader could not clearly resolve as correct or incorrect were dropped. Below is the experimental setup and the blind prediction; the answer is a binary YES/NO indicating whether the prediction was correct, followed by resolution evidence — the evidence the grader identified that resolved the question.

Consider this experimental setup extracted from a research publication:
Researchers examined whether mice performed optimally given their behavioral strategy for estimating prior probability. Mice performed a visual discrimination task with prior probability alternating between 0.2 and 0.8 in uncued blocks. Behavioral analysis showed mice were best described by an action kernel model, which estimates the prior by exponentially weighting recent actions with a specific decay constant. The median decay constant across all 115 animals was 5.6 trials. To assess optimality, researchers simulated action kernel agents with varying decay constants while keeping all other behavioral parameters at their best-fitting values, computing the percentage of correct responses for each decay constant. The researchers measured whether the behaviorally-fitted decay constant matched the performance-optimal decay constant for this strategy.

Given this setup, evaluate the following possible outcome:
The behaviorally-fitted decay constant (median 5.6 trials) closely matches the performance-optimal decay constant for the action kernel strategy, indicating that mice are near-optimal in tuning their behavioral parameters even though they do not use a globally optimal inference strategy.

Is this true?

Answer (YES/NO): YES